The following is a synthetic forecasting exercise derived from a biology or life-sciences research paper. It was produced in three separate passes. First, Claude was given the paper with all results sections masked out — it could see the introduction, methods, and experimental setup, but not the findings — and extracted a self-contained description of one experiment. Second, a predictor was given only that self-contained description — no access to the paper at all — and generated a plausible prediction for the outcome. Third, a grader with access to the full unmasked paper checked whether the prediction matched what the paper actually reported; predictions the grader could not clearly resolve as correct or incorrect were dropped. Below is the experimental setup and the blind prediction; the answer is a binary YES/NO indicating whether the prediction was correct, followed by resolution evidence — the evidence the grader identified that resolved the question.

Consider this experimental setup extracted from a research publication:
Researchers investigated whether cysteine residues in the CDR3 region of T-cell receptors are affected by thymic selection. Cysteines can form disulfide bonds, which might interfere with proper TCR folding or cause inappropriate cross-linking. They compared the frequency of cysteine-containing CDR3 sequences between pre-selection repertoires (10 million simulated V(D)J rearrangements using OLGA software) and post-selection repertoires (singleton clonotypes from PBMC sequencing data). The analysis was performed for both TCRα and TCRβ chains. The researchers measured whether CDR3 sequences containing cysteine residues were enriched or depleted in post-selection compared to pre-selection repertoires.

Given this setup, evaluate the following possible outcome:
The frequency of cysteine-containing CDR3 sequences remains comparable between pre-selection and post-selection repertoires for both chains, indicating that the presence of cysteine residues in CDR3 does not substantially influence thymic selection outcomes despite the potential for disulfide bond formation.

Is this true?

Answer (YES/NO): NO